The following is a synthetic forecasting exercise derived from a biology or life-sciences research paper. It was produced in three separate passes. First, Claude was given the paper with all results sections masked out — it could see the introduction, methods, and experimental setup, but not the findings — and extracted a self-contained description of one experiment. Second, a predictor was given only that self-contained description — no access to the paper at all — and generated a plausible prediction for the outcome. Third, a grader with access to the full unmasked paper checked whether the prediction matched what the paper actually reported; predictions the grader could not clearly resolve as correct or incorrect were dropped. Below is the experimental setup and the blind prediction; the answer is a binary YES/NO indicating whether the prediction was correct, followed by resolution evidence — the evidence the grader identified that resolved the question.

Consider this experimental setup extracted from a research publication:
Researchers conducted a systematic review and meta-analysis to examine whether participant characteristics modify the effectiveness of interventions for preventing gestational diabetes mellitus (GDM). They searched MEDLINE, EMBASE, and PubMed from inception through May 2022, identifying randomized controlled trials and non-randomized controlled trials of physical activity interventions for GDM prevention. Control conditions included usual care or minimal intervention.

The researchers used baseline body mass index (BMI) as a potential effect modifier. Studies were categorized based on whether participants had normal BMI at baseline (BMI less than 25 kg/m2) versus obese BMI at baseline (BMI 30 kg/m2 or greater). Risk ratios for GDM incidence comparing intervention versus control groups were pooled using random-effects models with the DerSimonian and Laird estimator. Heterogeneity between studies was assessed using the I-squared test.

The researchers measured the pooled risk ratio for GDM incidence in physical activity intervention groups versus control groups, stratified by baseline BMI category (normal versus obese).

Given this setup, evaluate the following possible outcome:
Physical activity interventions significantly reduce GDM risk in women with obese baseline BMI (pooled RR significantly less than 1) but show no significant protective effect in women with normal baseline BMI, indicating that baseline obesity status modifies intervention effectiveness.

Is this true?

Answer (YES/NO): NO